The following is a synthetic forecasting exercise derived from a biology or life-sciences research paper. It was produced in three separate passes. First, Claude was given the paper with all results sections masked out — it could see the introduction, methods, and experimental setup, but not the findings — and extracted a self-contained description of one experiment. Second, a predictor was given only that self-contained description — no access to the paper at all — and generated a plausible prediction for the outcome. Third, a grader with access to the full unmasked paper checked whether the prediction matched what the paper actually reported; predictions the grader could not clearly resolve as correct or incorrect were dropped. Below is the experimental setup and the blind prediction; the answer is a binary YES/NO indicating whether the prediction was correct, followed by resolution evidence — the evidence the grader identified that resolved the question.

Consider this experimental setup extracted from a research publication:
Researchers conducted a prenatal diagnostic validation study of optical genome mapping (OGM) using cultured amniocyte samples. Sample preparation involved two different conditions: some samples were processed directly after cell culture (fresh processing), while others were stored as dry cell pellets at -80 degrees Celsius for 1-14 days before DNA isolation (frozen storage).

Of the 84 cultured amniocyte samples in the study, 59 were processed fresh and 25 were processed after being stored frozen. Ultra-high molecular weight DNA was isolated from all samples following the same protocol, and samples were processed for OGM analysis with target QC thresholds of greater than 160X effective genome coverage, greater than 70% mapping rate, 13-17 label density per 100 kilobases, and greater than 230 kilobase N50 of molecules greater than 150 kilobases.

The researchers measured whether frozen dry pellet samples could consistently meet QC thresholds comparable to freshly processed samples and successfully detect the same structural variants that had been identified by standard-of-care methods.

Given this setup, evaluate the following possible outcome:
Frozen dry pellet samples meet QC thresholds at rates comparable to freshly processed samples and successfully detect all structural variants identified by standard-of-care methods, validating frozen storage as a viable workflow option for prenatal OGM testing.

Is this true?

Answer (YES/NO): YES